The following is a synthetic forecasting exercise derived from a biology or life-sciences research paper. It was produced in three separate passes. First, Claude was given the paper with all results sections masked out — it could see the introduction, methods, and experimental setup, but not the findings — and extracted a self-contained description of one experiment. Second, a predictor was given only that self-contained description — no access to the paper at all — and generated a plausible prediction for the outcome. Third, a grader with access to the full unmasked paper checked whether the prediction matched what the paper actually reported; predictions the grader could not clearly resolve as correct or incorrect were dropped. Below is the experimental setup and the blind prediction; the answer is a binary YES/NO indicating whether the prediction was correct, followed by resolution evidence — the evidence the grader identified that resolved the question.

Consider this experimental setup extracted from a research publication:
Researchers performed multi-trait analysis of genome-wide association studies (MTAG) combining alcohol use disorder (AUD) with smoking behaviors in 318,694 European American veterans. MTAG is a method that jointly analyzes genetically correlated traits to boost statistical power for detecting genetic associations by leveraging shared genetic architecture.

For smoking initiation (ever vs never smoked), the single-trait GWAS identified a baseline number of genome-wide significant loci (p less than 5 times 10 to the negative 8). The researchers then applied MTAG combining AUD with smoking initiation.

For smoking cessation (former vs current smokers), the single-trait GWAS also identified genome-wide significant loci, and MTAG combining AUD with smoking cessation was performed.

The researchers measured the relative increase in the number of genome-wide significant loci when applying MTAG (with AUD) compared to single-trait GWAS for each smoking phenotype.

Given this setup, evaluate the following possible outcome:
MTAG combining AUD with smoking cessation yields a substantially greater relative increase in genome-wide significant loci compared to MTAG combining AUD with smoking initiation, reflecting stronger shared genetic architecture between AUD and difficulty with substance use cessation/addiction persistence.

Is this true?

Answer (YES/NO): NO